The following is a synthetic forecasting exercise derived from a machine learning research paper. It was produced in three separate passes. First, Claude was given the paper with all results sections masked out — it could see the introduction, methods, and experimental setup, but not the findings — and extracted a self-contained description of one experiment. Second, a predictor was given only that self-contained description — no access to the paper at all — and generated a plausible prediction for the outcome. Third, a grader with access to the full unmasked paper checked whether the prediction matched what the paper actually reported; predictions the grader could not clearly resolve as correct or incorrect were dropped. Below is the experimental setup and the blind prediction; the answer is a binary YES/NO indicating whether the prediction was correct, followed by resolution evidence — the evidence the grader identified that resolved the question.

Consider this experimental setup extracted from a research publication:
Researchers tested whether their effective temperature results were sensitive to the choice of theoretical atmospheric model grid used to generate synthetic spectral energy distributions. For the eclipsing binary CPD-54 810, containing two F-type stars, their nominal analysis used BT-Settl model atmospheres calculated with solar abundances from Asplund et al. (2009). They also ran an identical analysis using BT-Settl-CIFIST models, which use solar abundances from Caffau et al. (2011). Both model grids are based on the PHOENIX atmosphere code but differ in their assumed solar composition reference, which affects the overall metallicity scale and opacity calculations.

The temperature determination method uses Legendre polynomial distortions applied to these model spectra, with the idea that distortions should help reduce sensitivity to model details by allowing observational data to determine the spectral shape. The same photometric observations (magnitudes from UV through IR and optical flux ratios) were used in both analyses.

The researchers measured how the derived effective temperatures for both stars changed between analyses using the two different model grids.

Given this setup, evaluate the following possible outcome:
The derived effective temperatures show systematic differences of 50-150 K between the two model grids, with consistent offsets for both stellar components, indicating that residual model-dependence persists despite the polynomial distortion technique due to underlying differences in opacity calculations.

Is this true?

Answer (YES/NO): NO